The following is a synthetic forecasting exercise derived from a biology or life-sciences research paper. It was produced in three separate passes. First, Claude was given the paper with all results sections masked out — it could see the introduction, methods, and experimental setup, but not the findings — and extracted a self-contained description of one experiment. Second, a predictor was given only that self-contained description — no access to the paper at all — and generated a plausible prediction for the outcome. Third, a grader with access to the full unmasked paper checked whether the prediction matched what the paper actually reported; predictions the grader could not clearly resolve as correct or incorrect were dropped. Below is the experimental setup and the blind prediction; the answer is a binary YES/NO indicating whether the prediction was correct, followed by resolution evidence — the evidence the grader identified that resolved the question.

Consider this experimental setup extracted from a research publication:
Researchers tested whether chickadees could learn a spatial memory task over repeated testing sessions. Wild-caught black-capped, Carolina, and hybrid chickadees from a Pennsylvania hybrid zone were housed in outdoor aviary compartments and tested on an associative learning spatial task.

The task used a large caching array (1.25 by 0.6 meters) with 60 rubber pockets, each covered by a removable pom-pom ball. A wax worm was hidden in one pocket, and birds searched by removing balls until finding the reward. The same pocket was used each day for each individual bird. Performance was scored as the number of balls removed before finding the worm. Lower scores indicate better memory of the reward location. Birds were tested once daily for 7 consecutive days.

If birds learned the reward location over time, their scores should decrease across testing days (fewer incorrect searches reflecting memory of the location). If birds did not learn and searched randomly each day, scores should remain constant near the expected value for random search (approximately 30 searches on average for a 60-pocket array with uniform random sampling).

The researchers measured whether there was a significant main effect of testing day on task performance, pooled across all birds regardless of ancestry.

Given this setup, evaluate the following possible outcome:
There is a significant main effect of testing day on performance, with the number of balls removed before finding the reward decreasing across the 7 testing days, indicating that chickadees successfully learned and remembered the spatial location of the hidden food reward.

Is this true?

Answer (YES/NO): YES